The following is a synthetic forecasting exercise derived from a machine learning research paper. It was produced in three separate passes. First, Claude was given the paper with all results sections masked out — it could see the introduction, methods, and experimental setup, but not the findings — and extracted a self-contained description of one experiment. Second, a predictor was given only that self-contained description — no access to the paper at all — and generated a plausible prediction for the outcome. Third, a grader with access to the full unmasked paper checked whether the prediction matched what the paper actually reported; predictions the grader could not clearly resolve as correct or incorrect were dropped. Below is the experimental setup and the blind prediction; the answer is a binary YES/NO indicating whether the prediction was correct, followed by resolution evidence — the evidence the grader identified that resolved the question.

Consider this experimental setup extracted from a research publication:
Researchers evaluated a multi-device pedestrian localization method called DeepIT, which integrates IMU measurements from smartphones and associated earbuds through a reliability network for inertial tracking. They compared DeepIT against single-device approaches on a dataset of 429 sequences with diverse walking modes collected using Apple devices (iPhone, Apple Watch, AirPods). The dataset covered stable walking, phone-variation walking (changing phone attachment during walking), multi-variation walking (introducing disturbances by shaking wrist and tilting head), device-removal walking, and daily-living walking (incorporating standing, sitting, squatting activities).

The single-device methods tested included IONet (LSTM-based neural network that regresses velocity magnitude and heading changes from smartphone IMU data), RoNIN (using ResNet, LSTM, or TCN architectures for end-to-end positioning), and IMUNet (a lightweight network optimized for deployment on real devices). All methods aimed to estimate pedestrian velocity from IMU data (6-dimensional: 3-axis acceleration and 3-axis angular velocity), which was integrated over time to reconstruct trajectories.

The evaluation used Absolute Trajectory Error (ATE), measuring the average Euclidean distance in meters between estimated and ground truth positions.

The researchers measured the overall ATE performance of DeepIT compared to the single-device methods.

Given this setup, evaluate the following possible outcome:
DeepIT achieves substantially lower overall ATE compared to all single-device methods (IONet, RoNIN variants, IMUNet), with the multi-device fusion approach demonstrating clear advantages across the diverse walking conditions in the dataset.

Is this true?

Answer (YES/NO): NO